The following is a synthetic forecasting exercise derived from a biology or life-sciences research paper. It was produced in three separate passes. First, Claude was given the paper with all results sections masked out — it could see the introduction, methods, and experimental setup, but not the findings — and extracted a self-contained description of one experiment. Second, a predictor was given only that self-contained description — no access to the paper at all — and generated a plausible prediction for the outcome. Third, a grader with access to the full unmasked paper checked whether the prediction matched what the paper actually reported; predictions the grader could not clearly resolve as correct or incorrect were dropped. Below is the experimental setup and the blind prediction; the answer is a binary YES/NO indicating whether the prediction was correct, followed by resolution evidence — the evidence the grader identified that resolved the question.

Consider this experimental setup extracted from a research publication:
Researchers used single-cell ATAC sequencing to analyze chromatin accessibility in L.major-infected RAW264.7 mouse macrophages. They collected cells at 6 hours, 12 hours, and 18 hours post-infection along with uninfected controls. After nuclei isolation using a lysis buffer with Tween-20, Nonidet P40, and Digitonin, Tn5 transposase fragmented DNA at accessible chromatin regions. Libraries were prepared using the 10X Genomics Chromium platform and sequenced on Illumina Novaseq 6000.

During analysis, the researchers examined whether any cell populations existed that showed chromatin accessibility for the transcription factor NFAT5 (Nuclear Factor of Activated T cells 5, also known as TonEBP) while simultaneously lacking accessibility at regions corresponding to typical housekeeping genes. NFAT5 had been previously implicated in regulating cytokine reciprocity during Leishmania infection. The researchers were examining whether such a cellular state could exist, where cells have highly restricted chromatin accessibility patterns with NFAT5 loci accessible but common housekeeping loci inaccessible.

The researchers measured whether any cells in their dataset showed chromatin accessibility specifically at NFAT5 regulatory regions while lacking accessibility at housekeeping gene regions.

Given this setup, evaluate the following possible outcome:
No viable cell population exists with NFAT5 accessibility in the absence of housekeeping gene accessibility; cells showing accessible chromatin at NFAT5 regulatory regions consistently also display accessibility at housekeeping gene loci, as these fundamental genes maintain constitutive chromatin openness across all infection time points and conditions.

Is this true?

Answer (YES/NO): NO